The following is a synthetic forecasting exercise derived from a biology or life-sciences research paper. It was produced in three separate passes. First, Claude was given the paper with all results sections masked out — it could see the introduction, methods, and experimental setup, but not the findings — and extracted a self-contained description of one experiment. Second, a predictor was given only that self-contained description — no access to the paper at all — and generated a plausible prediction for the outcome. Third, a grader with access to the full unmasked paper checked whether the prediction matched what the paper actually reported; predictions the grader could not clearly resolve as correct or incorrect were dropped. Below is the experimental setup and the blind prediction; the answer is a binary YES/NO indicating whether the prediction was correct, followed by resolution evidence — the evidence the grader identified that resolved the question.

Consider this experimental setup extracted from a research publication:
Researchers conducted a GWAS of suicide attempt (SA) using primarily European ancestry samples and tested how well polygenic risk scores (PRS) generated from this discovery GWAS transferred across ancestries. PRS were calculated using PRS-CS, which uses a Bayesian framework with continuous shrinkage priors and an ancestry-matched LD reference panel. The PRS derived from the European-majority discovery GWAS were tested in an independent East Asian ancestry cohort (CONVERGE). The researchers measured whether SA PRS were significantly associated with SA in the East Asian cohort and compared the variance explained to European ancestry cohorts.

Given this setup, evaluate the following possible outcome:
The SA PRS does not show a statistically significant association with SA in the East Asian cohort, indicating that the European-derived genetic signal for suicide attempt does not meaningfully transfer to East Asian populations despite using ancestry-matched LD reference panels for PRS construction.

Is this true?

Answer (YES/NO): NO